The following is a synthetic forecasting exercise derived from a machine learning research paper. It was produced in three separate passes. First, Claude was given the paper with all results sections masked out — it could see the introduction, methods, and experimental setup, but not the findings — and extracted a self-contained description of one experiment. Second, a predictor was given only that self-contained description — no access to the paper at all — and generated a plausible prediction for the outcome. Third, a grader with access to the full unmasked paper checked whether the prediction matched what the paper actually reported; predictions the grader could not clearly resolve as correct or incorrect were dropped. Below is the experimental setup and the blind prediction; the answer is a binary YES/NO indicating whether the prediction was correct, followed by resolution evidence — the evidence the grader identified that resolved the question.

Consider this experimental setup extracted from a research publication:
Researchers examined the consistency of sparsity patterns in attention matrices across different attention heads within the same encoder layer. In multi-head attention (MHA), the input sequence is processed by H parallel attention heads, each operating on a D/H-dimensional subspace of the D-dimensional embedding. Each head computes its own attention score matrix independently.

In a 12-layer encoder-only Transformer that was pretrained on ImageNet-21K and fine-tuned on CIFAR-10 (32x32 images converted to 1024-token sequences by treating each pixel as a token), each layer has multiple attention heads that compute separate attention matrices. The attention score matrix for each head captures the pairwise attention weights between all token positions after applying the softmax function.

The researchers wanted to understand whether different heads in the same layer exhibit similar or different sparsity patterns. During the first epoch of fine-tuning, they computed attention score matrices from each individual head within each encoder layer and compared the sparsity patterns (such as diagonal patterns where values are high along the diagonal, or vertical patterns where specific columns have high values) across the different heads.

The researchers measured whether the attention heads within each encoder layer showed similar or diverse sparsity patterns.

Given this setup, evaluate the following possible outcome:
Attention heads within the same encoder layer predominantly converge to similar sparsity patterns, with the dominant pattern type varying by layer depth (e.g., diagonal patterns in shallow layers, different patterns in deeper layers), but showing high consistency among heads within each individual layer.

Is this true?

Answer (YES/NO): YES